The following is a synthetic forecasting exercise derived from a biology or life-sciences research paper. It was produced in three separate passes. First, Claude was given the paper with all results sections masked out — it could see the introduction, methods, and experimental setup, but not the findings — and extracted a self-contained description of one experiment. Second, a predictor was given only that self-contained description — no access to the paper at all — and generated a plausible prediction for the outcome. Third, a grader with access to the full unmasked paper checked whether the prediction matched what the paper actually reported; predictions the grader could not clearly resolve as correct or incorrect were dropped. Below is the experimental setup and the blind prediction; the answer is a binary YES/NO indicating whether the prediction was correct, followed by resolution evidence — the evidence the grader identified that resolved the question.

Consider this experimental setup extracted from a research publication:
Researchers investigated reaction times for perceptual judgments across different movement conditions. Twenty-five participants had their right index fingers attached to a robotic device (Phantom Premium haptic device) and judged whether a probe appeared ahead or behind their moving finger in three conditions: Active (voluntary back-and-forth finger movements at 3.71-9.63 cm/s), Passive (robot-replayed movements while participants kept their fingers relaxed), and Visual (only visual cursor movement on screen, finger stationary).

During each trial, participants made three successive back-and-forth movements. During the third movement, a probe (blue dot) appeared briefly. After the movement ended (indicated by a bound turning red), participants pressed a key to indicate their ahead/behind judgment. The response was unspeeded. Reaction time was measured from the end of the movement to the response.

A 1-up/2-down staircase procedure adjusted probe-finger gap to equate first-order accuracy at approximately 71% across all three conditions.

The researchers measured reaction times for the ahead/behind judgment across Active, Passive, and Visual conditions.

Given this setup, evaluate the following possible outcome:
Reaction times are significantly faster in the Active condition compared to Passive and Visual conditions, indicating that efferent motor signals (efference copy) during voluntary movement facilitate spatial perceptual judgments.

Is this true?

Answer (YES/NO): NO